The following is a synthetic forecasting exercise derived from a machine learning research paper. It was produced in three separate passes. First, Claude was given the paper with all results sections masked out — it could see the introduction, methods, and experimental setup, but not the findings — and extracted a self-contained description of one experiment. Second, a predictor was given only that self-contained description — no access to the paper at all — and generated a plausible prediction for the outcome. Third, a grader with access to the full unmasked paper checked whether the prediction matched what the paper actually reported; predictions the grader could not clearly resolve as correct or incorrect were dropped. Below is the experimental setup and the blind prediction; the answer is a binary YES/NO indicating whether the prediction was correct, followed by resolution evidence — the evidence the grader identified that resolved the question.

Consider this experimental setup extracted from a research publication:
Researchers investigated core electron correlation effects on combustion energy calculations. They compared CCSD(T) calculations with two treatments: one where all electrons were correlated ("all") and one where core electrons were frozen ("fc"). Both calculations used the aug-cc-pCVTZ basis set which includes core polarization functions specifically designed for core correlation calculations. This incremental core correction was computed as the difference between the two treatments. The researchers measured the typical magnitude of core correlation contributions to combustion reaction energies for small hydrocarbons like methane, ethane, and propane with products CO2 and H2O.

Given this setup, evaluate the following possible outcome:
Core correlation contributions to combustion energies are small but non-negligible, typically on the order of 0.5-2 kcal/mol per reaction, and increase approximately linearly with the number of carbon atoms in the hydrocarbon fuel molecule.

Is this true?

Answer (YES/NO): YES